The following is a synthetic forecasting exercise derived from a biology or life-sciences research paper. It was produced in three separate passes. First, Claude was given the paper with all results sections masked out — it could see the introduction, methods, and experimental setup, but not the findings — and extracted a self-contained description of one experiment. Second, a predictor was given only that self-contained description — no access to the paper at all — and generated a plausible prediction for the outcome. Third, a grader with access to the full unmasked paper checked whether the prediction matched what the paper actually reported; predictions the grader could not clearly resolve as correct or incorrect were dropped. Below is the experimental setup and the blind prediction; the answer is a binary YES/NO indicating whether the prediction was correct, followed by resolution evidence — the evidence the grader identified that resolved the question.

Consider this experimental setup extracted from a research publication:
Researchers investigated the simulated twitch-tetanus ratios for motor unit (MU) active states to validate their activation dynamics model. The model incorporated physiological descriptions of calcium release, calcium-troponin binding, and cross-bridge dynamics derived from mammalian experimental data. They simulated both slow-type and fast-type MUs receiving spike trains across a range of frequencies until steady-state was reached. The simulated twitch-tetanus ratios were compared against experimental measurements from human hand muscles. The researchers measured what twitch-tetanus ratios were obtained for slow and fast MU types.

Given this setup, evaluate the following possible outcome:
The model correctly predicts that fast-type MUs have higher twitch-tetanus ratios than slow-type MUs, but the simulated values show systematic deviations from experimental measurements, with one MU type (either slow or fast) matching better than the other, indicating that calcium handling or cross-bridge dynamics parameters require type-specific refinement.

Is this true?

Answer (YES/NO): NO